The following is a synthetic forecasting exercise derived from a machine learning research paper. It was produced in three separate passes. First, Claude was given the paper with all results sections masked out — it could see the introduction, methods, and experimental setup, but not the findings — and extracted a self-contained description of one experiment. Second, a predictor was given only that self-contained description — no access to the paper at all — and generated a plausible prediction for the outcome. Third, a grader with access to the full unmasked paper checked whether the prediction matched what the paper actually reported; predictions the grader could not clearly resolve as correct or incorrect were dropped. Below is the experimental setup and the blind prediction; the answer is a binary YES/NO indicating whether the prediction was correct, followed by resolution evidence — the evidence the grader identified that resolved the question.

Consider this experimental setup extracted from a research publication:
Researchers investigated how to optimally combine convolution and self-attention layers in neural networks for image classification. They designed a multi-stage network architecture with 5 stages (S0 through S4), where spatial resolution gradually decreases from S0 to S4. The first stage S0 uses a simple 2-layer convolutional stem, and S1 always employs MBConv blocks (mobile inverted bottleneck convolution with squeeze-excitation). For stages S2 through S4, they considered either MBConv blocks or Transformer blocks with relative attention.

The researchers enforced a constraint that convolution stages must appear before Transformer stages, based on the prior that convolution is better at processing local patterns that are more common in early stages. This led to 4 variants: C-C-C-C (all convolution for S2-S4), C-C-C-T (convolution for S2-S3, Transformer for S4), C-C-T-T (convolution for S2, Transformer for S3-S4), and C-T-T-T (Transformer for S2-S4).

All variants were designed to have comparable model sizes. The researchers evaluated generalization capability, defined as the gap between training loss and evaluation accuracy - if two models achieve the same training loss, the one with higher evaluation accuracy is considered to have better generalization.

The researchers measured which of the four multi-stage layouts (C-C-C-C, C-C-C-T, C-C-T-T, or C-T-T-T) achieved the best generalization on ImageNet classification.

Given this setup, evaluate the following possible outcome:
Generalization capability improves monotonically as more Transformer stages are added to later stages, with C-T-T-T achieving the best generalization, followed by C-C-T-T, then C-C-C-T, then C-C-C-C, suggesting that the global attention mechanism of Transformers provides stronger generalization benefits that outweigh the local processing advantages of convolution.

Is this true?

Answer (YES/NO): NO